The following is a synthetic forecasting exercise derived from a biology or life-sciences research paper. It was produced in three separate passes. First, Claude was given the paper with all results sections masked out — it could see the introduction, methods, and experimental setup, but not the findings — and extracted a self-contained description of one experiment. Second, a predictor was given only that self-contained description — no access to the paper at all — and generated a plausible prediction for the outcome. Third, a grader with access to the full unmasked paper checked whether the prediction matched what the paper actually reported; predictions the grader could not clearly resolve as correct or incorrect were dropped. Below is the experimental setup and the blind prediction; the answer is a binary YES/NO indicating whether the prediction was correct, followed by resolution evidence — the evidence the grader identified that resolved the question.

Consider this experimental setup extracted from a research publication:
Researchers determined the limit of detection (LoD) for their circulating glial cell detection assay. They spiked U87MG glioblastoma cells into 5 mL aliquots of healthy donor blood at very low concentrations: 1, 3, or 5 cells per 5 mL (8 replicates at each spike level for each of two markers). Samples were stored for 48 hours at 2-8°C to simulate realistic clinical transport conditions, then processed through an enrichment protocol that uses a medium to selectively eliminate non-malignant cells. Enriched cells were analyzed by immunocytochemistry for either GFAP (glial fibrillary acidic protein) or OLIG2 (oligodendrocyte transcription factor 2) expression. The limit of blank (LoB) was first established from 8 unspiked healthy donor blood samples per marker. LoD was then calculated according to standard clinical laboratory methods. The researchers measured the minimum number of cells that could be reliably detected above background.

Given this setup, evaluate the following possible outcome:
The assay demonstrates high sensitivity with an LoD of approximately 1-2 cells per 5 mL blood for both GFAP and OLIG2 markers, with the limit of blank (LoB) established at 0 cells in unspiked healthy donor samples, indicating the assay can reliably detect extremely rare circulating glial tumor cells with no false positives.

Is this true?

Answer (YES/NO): YES